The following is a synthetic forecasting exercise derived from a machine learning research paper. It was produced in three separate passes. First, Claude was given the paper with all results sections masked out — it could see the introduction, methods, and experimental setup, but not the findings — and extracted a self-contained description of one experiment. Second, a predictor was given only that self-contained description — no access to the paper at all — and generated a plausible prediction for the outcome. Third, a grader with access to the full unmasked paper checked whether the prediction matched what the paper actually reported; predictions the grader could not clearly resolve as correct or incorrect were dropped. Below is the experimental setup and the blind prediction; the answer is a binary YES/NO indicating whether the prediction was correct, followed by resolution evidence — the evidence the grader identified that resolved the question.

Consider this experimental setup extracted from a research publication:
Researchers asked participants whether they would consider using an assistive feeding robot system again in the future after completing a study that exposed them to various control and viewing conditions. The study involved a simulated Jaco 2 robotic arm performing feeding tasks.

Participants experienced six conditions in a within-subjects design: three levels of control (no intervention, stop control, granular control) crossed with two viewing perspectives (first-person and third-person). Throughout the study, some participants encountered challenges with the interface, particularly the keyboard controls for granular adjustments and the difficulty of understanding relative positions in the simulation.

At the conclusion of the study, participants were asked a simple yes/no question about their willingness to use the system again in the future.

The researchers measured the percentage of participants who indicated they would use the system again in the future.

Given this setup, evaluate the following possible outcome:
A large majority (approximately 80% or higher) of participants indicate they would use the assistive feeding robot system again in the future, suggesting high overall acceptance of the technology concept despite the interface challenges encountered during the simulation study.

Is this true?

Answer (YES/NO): NO